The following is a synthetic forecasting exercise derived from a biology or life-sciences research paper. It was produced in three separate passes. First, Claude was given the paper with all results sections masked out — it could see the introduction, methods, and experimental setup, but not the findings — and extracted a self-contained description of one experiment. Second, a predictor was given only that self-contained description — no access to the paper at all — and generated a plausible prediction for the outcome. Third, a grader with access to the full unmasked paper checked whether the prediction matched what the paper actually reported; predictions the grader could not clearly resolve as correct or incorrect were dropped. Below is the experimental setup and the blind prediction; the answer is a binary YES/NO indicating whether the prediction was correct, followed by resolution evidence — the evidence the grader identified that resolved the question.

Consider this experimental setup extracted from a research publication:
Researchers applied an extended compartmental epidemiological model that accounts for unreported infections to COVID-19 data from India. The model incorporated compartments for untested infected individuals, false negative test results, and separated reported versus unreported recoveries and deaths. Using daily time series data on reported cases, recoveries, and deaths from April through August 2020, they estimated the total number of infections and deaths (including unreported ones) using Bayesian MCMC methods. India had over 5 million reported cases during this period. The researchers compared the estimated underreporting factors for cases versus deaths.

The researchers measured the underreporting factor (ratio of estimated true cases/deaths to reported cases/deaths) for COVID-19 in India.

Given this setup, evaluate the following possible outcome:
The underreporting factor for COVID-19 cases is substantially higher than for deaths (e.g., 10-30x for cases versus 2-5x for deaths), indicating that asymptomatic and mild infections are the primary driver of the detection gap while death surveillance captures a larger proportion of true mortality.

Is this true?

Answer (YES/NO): YES